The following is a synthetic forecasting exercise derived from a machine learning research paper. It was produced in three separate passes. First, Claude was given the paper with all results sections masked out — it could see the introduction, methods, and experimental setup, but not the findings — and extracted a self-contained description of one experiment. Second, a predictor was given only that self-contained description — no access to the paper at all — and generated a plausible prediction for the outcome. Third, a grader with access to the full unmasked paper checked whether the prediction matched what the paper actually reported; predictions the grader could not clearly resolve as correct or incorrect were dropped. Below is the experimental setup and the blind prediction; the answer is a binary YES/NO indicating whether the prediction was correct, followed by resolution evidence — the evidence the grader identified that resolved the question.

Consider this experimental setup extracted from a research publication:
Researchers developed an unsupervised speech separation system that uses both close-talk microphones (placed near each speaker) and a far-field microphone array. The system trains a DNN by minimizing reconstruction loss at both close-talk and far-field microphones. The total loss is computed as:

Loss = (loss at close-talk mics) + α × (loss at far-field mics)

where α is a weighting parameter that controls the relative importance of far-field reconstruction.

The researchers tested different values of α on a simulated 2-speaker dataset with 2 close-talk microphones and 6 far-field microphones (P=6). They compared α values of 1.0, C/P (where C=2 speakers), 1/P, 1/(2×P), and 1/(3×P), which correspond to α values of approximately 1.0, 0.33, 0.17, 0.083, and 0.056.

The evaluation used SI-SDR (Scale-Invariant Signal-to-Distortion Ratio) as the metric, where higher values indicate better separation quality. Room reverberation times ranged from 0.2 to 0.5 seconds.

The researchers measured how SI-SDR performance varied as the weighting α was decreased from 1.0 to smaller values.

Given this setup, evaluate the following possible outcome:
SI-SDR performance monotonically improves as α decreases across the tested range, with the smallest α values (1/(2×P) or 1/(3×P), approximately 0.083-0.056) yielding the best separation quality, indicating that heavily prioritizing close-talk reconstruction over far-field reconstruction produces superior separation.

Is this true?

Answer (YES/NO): NO